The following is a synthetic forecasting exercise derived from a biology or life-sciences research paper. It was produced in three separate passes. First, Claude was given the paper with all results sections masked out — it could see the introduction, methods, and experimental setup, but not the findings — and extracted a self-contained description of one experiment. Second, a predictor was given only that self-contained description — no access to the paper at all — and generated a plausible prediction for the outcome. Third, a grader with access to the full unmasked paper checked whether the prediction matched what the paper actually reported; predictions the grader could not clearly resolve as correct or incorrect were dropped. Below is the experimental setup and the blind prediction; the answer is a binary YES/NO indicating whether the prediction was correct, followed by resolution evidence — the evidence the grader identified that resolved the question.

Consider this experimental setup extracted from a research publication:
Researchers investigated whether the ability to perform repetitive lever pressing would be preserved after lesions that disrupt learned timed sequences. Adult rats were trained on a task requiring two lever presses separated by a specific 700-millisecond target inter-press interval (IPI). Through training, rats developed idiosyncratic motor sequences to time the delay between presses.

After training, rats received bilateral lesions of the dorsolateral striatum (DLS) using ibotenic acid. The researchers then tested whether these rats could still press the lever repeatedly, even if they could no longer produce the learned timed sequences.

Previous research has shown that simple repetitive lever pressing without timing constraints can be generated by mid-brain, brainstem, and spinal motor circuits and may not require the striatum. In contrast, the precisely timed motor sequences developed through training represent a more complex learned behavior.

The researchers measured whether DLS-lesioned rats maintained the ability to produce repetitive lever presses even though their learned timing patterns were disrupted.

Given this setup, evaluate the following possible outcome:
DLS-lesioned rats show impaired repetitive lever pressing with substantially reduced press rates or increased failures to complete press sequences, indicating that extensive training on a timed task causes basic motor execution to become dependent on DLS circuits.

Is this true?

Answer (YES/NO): NO